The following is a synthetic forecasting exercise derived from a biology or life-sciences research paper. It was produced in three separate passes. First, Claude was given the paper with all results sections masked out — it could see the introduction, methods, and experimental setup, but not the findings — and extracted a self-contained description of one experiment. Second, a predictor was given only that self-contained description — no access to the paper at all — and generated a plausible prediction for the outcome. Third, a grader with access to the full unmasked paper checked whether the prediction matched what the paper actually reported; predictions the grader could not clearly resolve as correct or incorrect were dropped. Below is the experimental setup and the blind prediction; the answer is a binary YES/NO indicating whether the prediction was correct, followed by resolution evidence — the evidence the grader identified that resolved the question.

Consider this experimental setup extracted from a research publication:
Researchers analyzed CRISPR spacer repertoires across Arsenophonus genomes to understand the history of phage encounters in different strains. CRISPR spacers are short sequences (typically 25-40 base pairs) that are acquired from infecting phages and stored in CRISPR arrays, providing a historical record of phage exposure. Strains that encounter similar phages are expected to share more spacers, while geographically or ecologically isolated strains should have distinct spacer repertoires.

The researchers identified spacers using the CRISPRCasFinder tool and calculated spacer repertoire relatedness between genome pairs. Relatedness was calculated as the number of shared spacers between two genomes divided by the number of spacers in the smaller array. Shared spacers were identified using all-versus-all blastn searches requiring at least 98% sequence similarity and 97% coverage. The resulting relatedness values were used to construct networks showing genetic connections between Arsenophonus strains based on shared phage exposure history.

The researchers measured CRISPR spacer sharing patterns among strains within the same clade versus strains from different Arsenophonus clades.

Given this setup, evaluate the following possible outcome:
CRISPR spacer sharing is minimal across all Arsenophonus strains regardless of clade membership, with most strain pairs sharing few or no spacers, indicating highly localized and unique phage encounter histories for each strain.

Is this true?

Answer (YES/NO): NO